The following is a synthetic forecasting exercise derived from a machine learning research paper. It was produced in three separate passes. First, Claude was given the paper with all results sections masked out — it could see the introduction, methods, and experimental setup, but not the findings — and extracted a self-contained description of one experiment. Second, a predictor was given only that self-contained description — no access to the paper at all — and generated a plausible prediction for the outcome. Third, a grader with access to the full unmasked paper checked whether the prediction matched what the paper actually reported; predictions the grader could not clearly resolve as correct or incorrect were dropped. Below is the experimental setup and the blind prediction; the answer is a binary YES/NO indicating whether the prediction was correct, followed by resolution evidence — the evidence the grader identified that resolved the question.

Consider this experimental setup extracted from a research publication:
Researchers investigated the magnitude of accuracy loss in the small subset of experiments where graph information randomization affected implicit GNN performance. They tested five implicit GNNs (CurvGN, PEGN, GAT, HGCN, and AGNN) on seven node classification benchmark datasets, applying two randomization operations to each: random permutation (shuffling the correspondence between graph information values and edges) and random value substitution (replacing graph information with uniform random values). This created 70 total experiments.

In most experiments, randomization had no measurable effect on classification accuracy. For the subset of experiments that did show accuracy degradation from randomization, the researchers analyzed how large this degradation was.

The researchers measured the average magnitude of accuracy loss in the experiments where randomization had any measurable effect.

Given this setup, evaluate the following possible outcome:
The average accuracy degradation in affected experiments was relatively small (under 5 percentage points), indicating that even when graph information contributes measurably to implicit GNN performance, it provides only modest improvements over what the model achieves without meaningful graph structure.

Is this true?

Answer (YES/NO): YES